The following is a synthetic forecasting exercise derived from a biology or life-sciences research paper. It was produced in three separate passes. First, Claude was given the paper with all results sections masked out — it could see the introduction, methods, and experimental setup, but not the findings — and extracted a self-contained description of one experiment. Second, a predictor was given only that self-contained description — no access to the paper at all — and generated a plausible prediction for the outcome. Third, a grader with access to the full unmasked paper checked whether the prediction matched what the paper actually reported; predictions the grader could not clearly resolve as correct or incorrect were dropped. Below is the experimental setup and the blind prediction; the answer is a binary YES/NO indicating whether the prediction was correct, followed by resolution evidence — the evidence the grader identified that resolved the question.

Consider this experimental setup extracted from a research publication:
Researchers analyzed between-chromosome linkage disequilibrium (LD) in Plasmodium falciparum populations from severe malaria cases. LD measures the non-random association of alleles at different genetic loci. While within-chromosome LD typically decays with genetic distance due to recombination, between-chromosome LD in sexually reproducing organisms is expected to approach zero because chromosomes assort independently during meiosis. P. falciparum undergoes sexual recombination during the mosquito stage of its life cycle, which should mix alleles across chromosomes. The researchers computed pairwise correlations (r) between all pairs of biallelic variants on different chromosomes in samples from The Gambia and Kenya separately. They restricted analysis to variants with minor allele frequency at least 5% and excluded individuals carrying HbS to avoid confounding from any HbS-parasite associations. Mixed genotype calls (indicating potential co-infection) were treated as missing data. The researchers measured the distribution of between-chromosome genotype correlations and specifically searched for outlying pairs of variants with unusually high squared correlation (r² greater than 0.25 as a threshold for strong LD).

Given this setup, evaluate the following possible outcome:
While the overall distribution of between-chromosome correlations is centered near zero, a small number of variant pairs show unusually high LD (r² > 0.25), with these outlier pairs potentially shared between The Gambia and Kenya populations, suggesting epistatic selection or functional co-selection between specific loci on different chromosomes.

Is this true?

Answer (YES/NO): YES